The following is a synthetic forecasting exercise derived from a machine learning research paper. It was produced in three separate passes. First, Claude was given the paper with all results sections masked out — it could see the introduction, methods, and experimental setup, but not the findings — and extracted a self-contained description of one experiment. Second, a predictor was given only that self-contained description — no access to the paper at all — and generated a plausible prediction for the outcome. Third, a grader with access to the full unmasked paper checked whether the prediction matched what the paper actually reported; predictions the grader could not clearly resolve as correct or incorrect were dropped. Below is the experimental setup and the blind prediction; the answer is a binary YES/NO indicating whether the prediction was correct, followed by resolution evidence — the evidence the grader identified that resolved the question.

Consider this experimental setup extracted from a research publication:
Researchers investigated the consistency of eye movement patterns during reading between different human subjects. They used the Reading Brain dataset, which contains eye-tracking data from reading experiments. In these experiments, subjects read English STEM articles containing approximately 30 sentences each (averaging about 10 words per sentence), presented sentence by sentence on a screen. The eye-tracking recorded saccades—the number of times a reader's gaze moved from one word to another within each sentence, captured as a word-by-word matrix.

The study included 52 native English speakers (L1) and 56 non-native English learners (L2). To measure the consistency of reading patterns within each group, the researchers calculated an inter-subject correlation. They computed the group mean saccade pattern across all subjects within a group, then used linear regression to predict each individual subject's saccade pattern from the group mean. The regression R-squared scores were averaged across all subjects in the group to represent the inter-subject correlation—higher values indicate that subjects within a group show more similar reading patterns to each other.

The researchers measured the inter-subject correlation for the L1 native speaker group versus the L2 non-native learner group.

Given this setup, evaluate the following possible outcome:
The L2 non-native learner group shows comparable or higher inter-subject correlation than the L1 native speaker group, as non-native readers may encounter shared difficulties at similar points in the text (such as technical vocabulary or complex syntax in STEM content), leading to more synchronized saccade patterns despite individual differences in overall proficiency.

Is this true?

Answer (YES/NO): YES